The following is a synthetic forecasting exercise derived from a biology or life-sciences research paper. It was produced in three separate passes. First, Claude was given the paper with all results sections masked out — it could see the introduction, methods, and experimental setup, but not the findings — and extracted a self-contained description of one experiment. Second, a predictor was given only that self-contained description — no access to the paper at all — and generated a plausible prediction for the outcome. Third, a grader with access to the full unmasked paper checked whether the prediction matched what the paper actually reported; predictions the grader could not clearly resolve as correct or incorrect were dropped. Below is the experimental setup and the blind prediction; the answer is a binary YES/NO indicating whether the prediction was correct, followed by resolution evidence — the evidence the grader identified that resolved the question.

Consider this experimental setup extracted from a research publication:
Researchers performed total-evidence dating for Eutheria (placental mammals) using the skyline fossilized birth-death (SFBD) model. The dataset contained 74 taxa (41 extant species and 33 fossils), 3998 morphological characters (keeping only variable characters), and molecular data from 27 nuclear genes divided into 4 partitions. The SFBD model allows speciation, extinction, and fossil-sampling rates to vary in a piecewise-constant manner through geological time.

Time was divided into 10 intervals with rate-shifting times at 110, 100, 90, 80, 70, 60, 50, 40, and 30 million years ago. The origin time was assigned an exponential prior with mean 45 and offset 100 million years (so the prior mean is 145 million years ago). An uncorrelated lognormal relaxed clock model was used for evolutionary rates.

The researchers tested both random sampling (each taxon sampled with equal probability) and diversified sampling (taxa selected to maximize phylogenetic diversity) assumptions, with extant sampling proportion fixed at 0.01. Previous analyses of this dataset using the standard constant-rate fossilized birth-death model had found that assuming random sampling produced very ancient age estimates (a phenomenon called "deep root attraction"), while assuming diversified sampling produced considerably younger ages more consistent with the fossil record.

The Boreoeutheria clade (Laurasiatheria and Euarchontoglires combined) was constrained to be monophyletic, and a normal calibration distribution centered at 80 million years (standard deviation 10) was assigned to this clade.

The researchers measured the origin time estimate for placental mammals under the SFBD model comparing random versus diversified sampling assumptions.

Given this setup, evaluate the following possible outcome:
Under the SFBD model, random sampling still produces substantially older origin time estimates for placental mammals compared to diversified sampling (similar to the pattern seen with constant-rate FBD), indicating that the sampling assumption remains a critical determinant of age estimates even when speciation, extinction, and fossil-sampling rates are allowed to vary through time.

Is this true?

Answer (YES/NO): NO